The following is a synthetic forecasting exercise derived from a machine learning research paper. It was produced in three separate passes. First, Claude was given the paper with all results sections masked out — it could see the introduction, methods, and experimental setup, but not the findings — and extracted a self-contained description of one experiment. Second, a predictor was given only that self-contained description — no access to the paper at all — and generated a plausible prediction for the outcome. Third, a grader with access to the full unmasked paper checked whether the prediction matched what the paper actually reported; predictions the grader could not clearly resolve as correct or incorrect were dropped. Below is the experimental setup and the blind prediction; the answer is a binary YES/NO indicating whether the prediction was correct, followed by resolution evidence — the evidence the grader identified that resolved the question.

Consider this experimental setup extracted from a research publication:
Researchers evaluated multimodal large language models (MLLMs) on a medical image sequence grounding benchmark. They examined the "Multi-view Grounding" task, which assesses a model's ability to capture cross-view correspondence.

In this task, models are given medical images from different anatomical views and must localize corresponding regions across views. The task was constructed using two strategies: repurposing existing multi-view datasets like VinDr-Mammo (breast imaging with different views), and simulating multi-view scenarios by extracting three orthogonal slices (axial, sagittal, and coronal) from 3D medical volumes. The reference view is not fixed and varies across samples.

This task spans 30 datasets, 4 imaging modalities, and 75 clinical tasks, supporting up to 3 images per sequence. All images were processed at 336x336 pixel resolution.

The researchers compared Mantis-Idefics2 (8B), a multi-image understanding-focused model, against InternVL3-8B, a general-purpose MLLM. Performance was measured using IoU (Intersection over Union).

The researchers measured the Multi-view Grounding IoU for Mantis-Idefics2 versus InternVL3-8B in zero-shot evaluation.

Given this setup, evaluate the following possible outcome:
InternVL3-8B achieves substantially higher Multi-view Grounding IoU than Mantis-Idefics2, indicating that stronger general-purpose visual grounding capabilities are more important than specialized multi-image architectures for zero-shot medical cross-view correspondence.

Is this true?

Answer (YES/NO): NO